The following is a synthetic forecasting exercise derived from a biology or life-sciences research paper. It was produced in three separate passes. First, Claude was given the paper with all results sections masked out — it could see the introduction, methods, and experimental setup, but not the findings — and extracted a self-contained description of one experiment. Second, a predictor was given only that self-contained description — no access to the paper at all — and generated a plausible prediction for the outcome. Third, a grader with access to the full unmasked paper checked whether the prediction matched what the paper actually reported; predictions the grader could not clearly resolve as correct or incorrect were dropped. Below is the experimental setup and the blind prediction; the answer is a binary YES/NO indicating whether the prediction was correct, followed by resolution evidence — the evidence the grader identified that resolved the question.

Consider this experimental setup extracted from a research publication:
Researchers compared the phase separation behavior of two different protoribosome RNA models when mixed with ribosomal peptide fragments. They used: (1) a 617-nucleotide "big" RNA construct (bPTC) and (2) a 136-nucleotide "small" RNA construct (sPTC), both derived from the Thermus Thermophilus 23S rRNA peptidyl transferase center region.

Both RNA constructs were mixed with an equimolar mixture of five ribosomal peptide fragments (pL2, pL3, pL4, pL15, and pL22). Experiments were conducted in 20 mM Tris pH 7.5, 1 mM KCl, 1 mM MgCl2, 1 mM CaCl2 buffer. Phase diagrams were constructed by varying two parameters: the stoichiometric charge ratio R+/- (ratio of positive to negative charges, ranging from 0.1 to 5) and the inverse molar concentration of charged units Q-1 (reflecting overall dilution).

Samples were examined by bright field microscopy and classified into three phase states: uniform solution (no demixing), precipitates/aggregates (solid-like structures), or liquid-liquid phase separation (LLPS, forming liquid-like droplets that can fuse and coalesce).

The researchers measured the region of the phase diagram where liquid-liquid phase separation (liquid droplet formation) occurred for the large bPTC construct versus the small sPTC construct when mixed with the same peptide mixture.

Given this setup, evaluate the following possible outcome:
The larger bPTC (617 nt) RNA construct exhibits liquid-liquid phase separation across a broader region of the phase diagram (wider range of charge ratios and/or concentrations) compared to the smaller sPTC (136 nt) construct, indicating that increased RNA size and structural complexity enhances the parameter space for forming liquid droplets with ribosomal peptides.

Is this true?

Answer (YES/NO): NO